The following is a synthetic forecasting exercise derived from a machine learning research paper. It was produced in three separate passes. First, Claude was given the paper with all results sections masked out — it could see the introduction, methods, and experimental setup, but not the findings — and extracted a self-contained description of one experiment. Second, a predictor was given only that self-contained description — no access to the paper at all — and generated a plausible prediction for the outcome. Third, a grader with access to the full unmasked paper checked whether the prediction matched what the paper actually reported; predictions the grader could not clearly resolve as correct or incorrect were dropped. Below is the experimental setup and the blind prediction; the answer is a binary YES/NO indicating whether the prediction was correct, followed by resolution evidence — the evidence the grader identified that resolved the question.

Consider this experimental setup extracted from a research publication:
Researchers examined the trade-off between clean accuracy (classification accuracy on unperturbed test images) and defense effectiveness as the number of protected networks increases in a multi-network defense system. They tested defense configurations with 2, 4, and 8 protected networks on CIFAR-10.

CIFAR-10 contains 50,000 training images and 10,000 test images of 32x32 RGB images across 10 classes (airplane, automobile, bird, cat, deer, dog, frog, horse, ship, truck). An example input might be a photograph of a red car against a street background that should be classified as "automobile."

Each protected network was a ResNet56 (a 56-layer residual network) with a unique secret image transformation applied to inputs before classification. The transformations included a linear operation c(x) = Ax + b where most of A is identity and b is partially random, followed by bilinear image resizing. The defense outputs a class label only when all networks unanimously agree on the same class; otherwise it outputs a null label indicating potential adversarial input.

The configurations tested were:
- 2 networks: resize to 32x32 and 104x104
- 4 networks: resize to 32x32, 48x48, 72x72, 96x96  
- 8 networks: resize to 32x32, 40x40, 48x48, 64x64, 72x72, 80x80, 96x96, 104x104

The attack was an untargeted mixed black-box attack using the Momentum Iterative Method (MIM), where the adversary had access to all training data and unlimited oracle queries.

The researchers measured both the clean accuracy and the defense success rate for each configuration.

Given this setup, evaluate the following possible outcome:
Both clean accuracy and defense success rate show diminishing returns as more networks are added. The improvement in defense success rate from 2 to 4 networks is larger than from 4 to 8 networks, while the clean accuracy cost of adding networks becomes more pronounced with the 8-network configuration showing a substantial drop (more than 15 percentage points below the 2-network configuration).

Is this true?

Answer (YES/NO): NO